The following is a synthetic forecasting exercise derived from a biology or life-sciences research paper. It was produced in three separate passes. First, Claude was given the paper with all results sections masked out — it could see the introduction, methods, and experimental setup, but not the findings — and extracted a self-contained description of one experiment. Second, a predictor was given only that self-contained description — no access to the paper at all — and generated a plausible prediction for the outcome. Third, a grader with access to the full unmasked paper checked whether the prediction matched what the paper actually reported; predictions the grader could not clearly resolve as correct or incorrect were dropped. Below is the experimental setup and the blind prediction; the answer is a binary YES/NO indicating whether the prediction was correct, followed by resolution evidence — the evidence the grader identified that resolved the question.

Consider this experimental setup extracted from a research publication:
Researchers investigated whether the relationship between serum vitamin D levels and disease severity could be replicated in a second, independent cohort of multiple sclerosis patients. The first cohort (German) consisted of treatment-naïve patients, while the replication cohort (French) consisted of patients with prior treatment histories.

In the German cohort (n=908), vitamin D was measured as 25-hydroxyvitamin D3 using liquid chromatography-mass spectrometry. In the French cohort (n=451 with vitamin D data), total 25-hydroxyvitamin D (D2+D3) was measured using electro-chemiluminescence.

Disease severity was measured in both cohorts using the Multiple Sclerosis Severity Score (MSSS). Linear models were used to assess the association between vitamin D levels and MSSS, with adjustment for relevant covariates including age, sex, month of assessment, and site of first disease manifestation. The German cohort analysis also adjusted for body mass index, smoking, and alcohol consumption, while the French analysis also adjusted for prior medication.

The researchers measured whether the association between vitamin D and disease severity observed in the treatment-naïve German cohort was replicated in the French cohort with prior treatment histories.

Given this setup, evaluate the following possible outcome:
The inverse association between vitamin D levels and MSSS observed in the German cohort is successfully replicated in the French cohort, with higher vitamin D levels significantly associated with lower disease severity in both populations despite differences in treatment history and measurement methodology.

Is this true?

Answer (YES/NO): YES